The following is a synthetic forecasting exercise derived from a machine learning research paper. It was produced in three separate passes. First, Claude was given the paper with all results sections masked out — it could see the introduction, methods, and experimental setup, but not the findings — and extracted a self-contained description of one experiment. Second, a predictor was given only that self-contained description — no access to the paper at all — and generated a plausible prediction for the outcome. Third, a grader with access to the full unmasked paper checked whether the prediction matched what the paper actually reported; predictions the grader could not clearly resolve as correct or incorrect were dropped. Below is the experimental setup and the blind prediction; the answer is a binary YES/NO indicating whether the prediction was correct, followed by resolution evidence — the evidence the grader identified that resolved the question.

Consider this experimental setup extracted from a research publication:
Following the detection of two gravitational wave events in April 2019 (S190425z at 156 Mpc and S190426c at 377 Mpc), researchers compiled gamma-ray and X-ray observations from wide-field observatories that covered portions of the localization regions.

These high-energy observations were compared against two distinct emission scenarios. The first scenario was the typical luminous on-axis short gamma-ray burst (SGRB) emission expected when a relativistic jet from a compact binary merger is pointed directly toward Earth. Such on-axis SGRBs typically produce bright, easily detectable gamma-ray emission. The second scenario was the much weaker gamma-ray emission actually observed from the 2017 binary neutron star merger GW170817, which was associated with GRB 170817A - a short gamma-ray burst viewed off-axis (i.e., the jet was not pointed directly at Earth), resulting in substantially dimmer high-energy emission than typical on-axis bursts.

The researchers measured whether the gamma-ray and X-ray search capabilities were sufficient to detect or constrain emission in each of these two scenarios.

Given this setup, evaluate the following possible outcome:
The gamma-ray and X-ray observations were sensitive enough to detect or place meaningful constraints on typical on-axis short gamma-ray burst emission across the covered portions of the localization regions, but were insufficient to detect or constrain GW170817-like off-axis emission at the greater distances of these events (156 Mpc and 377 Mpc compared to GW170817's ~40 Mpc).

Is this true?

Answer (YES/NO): YES